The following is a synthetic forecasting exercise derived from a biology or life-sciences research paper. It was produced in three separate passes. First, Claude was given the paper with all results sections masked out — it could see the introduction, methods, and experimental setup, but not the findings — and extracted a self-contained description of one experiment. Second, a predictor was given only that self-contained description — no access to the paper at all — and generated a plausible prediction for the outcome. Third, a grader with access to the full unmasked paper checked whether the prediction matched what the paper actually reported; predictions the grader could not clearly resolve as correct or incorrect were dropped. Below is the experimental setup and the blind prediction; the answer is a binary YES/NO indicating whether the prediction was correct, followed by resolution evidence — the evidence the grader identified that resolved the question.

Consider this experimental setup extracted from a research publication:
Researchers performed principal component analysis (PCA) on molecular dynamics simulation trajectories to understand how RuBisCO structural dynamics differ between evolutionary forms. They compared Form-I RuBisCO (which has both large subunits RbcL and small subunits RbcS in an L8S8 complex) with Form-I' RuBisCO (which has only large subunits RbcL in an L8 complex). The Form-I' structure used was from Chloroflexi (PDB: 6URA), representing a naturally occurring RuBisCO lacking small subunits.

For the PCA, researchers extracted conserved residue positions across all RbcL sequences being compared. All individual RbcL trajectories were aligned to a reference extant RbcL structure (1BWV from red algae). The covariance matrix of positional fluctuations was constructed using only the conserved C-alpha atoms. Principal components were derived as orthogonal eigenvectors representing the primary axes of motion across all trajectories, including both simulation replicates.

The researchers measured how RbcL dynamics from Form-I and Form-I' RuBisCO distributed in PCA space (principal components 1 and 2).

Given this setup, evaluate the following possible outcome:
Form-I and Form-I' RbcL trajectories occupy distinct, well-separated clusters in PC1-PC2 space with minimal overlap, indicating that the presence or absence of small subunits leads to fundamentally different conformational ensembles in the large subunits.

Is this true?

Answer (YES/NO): NO